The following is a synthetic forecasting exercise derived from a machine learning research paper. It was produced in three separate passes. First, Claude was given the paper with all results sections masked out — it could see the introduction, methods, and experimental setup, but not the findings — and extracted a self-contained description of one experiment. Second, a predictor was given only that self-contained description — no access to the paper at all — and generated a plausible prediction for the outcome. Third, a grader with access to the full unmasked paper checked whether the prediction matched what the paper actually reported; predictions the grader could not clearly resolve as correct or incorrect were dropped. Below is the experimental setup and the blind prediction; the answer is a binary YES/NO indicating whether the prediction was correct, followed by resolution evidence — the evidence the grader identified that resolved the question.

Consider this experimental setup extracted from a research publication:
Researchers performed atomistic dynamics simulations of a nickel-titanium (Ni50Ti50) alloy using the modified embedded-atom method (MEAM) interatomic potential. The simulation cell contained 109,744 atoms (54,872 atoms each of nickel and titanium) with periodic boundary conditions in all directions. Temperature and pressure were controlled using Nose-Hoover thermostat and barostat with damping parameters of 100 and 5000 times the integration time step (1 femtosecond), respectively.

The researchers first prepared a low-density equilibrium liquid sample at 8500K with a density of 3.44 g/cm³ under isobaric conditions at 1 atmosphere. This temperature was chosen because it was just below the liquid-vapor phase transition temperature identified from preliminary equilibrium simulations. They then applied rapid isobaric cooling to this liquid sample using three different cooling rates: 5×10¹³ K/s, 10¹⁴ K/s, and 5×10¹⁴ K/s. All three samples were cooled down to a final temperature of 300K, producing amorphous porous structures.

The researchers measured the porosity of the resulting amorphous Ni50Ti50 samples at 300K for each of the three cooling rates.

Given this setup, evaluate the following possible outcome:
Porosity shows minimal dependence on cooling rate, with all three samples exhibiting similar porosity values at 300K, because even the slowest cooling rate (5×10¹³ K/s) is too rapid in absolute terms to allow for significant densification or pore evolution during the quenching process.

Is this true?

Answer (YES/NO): YES